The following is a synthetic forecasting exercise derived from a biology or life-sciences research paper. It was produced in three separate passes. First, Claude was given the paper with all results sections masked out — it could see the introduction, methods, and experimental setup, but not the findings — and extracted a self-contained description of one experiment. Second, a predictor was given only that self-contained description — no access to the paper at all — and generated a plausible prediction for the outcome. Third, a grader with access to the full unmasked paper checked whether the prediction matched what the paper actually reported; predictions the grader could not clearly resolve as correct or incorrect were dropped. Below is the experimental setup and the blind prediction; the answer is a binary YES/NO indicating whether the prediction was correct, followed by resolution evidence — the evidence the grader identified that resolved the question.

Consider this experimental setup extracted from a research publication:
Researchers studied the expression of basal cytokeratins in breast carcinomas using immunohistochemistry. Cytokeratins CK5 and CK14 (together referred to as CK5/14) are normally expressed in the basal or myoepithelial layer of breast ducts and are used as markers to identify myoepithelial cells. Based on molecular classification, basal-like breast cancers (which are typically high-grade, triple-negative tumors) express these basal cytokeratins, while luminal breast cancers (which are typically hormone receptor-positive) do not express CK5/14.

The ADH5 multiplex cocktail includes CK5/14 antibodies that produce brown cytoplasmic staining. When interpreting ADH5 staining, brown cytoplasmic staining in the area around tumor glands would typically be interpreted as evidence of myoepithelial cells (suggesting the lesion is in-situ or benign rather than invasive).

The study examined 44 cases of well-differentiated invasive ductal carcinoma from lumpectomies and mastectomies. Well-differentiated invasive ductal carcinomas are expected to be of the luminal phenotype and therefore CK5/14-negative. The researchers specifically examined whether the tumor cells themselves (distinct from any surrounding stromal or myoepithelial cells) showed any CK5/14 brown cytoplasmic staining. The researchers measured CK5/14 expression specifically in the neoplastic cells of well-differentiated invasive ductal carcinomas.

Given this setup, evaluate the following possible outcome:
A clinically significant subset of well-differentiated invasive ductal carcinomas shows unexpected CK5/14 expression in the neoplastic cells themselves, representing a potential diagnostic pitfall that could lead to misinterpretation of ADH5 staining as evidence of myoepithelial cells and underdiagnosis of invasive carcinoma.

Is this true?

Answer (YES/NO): YES